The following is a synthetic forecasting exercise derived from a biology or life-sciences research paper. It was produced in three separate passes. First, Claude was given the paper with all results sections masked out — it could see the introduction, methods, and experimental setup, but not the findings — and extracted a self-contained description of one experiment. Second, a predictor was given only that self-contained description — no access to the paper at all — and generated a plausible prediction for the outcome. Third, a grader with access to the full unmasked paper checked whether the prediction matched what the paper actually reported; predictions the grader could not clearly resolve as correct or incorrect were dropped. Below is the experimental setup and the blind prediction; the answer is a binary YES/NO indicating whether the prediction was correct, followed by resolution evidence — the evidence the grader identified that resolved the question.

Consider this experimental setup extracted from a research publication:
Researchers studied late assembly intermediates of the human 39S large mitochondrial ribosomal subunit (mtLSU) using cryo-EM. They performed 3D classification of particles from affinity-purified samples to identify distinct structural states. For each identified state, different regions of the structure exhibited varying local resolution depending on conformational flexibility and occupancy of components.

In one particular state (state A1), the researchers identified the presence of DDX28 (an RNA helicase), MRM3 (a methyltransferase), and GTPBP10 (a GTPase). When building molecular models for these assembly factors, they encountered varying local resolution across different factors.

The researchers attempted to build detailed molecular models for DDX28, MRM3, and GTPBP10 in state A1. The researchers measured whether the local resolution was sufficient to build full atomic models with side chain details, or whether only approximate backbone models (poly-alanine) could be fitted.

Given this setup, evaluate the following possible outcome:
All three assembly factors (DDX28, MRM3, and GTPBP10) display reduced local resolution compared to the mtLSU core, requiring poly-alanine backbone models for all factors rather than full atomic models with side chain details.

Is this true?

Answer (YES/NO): YES